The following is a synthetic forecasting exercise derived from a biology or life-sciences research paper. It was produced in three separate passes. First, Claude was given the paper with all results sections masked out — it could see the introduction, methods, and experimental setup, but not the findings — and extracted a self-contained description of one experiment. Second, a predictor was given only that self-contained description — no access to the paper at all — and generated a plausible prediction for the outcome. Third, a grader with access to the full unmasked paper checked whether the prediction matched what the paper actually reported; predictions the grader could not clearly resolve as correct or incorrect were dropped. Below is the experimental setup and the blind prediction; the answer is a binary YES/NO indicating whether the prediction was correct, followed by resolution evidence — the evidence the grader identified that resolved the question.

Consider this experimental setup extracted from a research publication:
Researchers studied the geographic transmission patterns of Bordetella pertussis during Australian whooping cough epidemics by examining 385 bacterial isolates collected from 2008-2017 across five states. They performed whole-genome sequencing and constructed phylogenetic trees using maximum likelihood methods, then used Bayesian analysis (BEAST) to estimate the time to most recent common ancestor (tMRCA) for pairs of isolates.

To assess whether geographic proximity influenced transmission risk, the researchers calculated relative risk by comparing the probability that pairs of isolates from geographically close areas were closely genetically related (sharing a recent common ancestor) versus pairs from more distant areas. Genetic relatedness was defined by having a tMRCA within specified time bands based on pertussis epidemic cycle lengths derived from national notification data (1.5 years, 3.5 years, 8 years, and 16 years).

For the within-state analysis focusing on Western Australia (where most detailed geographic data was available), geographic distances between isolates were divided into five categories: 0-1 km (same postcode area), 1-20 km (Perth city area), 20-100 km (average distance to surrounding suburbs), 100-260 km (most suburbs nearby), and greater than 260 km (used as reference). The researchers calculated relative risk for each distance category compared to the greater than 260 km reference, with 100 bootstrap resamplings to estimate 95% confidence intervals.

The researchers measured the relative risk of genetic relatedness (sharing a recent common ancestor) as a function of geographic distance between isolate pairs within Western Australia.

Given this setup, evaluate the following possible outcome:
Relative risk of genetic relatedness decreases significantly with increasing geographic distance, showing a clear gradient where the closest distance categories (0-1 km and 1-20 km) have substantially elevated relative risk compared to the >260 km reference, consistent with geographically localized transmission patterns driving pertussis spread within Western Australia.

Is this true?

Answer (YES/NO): YES